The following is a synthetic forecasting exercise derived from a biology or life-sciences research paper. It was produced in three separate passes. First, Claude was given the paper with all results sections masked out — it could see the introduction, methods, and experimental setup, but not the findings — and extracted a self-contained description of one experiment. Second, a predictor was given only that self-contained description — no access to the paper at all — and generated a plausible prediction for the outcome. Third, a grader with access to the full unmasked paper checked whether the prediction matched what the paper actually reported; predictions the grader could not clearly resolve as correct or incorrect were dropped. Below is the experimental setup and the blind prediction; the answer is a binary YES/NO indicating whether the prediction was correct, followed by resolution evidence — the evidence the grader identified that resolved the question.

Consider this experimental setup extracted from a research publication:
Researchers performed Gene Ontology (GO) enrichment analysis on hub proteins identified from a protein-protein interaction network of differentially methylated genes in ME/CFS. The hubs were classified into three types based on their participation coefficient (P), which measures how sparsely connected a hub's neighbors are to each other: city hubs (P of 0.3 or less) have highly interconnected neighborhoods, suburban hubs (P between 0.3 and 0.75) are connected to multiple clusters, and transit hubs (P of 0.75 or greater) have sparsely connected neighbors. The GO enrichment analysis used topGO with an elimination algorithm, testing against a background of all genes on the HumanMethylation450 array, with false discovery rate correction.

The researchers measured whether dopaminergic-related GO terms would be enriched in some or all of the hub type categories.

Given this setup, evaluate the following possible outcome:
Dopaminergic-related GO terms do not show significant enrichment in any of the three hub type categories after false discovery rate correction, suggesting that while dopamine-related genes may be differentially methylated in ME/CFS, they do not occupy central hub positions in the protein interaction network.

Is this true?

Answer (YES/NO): NO